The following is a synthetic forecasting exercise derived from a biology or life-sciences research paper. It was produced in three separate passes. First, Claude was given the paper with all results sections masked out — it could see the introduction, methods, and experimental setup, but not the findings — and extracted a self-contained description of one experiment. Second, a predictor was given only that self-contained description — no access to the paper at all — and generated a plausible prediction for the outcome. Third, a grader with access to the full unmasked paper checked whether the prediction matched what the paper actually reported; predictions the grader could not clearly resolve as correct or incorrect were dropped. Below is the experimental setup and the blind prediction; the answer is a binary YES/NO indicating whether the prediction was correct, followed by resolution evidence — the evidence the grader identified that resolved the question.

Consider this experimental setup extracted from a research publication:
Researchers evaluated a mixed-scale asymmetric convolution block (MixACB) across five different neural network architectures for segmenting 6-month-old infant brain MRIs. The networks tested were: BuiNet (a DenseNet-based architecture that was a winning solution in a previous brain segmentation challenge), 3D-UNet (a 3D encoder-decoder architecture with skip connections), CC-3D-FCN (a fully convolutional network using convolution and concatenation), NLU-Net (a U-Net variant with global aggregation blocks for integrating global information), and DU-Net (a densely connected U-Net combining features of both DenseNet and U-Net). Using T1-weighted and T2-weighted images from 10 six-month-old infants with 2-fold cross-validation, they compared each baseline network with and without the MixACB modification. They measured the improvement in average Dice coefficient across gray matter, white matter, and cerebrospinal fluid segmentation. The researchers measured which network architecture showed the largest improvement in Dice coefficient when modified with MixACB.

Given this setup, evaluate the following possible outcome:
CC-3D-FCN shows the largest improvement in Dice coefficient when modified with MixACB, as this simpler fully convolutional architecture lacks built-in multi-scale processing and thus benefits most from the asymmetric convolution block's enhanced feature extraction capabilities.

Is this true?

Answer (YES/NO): YES